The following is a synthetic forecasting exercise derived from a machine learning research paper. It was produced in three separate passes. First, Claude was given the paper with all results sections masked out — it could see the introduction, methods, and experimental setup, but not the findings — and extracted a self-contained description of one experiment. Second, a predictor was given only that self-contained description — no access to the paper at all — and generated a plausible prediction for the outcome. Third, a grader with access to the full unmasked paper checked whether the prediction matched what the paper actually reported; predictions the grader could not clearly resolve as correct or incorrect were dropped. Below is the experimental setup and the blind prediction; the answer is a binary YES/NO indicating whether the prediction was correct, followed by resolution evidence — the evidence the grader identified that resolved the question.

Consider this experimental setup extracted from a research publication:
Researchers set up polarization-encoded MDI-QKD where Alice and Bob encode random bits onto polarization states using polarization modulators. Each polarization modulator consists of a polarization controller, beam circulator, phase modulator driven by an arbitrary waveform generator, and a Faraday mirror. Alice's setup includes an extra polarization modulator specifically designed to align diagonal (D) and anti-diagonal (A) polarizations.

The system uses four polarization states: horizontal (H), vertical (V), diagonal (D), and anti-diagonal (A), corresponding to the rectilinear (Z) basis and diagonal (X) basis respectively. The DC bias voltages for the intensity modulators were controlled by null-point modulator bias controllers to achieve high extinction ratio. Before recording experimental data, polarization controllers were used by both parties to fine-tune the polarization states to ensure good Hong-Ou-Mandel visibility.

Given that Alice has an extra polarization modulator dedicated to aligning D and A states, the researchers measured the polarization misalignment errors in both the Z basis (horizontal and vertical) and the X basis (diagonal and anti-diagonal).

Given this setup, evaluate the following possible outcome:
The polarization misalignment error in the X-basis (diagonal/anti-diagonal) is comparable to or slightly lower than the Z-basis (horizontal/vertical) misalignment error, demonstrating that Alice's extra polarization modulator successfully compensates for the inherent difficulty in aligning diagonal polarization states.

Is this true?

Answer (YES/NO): NO